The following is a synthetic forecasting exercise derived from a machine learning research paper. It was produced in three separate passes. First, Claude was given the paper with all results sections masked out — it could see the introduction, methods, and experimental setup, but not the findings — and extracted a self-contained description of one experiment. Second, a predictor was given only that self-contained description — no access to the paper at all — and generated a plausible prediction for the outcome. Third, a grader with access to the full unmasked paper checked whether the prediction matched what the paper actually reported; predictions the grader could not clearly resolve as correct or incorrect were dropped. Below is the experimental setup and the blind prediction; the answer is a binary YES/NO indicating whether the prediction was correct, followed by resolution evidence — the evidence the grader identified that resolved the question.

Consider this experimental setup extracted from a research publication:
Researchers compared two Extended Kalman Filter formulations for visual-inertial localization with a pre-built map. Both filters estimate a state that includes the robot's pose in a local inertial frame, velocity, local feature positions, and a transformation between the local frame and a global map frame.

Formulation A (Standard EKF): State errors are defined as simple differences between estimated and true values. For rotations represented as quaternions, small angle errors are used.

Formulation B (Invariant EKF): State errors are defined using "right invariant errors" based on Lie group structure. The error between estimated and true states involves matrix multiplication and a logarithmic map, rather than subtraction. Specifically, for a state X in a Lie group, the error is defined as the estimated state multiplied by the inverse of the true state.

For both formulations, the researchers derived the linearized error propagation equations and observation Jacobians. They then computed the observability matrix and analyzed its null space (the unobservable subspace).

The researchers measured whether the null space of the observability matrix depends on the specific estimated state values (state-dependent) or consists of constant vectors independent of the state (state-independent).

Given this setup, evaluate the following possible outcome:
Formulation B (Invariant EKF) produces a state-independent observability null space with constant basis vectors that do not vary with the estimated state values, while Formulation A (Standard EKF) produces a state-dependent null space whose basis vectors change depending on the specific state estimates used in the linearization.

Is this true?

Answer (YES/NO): YES